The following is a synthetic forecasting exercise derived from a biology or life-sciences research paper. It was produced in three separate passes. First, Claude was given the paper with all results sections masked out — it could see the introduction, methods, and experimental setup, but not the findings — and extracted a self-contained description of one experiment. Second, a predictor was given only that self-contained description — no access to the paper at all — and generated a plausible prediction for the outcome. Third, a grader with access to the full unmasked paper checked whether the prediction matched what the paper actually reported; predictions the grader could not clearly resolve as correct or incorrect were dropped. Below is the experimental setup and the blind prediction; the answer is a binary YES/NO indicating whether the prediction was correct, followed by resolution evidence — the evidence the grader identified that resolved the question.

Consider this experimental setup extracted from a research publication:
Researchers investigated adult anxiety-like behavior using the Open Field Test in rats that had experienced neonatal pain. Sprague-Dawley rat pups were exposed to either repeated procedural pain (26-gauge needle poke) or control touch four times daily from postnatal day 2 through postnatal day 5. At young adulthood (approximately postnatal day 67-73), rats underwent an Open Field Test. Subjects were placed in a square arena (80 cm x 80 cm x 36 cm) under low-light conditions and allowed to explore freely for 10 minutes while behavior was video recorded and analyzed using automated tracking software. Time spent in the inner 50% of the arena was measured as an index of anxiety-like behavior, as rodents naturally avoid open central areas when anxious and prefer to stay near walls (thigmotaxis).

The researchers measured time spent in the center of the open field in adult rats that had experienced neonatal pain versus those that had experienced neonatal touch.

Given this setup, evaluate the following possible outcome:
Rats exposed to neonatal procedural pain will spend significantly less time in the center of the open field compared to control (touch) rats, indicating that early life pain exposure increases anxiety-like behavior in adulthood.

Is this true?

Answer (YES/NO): NO